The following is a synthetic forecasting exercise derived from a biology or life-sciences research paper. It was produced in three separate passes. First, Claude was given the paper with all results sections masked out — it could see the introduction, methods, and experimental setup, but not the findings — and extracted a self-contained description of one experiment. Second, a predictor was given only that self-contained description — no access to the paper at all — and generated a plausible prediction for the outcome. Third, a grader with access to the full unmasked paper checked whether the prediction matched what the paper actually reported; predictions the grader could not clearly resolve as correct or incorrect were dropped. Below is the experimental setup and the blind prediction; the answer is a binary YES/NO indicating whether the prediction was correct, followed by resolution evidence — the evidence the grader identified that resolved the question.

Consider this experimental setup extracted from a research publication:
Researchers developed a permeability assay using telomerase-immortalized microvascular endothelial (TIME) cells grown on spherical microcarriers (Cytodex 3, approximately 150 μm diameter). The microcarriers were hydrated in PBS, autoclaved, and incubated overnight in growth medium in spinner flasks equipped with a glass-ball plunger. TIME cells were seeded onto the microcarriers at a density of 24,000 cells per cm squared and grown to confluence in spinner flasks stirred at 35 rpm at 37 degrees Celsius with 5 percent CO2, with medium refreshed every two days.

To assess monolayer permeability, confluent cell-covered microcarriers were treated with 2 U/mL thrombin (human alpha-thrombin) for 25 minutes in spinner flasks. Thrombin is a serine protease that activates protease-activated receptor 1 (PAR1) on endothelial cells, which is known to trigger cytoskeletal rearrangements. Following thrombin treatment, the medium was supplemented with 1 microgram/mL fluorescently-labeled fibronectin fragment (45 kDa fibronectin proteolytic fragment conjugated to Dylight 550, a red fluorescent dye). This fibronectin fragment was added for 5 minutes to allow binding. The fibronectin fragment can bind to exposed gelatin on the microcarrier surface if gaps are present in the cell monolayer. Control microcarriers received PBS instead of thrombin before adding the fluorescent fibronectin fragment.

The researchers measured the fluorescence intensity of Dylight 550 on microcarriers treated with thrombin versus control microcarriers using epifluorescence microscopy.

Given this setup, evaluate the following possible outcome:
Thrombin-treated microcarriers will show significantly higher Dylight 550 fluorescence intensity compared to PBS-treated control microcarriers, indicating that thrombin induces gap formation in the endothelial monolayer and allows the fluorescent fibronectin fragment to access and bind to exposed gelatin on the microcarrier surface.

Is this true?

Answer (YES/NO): YES